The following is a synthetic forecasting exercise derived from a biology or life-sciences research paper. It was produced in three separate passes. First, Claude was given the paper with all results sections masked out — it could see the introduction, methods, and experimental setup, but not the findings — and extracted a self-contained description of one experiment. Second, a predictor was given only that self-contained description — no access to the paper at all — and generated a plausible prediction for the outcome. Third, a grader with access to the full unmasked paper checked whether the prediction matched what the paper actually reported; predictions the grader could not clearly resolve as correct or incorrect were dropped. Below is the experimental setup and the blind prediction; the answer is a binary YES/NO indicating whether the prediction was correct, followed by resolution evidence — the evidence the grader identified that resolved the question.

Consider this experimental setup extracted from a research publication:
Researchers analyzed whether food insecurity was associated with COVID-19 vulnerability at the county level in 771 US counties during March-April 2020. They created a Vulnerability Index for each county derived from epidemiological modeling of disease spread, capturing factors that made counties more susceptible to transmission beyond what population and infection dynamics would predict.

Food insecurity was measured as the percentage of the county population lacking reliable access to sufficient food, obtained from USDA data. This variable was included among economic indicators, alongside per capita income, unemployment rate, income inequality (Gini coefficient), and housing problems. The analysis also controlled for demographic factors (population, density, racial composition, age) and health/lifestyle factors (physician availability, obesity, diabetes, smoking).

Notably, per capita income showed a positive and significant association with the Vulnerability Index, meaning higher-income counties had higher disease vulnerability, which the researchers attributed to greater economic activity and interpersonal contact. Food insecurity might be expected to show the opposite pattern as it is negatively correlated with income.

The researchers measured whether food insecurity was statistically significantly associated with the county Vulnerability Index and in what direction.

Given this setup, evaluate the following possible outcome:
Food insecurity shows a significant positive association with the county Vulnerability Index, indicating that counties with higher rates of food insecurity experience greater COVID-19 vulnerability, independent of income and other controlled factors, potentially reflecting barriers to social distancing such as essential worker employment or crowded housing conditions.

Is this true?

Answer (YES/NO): NO